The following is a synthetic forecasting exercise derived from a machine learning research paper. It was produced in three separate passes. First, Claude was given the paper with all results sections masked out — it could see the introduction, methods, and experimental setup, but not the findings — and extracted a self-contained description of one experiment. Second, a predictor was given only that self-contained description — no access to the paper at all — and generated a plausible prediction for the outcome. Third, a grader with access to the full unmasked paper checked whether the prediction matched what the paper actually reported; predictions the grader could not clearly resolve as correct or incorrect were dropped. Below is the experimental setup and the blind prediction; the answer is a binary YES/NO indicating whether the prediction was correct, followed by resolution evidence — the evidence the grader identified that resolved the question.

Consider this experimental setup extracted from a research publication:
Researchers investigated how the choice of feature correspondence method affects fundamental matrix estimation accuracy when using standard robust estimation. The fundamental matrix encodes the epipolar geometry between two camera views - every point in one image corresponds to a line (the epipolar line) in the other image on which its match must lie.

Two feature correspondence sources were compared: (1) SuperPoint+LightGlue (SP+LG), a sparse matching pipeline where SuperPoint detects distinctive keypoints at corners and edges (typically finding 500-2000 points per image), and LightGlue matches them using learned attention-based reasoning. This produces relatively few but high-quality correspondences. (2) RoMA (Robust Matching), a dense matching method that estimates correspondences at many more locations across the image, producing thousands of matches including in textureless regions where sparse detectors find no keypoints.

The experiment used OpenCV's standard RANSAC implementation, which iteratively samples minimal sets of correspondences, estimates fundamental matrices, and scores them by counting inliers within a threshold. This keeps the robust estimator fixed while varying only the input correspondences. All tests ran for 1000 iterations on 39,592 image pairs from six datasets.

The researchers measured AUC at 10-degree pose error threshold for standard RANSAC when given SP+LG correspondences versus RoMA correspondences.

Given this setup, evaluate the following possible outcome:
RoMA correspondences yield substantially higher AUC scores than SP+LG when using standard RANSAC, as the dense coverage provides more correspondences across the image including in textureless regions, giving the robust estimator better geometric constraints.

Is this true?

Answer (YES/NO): YES